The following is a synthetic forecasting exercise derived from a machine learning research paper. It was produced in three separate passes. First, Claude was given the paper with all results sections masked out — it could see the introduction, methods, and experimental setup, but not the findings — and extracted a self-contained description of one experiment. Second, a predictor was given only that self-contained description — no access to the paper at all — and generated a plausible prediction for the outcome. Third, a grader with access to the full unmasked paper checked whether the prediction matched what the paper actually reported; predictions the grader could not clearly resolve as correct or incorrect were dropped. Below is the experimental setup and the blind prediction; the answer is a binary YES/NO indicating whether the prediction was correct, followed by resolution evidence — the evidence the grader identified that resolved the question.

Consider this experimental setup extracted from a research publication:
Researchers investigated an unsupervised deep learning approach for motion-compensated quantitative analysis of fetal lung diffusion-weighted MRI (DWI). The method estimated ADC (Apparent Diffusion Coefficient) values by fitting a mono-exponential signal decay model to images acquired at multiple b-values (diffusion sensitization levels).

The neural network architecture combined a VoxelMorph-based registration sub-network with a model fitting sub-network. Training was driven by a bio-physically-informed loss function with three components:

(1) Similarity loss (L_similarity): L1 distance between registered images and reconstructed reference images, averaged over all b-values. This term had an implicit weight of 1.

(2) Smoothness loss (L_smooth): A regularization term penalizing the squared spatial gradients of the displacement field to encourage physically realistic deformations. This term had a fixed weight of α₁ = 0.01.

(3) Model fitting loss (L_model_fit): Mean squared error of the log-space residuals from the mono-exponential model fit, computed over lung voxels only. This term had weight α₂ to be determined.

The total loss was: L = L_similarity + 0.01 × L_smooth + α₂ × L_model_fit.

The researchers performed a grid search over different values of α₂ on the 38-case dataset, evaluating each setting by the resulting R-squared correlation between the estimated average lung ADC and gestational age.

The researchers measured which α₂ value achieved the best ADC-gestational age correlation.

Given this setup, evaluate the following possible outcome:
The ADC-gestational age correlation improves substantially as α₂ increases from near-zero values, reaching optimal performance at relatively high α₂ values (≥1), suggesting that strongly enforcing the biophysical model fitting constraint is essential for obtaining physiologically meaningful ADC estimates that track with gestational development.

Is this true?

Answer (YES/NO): YES